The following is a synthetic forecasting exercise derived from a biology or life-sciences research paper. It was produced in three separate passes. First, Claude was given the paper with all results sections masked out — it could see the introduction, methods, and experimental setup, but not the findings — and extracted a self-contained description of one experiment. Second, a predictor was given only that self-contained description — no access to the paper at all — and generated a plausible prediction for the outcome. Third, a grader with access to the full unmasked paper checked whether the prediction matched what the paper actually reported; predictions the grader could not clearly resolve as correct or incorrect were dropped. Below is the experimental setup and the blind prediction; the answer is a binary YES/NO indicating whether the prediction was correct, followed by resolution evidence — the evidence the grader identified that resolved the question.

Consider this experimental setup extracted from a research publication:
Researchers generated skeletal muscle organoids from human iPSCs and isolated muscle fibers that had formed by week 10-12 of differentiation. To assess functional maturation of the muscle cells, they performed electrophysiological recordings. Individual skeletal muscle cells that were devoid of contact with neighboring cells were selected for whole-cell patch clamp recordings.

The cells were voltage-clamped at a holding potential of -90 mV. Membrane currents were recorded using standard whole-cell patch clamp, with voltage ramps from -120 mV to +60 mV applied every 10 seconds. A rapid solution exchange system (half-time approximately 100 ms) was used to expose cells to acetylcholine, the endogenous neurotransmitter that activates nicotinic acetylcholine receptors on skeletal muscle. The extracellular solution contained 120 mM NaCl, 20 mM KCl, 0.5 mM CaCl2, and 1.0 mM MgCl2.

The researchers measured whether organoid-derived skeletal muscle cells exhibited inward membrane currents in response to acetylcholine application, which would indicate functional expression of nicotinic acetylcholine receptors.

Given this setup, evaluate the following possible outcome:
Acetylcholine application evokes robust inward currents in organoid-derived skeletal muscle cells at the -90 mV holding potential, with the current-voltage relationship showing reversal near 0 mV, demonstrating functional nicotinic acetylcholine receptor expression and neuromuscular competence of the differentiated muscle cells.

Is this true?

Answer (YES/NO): YES